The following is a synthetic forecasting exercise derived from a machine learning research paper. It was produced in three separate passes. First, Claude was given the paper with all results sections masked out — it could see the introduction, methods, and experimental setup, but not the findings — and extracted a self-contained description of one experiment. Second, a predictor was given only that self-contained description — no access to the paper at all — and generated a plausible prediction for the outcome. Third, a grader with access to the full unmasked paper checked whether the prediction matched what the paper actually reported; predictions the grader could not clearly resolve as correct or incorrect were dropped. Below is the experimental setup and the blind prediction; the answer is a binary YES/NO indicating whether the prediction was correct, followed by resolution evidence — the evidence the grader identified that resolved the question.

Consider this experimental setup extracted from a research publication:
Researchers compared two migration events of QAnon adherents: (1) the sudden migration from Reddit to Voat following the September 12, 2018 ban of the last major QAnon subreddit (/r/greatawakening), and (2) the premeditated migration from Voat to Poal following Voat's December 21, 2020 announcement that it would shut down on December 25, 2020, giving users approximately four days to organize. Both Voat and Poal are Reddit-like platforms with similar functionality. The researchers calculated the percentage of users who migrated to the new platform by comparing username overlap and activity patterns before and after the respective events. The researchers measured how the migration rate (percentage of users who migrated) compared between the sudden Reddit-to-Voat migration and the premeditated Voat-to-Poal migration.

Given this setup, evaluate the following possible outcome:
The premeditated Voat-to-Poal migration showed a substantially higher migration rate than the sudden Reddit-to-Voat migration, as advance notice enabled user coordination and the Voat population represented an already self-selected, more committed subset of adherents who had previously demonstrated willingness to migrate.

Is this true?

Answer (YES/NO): YES